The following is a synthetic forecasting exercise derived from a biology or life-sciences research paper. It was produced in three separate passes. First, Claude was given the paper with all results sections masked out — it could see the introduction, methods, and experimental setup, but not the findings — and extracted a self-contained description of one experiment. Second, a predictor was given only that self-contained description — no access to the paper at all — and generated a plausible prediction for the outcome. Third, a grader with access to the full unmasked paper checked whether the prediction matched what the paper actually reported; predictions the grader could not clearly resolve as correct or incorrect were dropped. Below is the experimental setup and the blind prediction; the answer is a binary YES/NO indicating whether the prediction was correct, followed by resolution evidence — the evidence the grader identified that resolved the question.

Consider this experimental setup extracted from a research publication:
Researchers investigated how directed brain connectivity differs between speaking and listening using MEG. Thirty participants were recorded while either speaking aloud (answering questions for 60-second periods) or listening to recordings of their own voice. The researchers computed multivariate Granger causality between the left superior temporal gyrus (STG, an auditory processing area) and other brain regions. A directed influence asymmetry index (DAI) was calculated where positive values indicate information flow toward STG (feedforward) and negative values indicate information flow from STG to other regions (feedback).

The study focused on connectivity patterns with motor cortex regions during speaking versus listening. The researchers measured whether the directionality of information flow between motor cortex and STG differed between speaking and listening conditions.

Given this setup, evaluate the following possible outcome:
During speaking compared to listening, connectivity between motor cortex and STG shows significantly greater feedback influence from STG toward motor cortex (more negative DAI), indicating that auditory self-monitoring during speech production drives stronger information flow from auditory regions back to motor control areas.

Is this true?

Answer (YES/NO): NO